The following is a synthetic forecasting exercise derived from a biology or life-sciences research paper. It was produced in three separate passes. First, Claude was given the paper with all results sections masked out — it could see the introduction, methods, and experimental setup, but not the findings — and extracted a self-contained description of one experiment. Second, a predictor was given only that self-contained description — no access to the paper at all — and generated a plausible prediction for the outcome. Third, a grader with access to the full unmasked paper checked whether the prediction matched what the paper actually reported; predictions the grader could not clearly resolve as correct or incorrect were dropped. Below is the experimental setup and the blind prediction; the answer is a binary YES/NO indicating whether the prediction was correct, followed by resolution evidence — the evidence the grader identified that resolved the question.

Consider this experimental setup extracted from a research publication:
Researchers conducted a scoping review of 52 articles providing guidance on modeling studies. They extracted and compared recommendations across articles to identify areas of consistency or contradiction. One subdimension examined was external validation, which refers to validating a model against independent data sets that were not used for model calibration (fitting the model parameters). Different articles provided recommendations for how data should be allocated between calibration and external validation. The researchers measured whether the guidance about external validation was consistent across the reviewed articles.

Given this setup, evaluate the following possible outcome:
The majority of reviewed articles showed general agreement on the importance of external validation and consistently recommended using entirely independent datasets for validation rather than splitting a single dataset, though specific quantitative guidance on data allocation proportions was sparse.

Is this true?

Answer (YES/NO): NO